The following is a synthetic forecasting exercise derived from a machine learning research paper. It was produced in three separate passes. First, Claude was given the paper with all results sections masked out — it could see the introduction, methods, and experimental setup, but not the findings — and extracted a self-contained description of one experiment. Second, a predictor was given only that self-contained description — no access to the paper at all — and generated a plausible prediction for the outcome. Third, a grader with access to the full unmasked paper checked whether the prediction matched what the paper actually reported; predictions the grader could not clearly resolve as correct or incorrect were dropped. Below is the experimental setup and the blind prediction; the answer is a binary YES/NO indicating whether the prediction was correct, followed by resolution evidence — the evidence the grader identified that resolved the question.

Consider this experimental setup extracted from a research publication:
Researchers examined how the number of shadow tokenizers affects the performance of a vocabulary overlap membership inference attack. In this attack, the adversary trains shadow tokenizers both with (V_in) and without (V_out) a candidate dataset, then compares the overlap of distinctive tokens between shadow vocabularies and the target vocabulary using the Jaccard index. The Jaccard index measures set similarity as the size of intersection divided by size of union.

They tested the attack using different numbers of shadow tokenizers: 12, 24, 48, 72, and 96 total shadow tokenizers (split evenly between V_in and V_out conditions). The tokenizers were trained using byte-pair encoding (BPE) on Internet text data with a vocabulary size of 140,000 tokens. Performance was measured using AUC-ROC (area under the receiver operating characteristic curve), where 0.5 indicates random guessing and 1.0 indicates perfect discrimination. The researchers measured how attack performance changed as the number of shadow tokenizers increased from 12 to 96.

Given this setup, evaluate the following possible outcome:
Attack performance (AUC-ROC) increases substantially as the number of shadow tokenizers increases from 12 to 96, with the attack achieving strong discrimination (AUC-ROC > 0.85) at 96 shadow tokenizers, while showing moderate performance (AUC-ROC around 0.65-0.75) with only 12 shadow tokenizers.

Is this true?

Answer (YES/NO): NO